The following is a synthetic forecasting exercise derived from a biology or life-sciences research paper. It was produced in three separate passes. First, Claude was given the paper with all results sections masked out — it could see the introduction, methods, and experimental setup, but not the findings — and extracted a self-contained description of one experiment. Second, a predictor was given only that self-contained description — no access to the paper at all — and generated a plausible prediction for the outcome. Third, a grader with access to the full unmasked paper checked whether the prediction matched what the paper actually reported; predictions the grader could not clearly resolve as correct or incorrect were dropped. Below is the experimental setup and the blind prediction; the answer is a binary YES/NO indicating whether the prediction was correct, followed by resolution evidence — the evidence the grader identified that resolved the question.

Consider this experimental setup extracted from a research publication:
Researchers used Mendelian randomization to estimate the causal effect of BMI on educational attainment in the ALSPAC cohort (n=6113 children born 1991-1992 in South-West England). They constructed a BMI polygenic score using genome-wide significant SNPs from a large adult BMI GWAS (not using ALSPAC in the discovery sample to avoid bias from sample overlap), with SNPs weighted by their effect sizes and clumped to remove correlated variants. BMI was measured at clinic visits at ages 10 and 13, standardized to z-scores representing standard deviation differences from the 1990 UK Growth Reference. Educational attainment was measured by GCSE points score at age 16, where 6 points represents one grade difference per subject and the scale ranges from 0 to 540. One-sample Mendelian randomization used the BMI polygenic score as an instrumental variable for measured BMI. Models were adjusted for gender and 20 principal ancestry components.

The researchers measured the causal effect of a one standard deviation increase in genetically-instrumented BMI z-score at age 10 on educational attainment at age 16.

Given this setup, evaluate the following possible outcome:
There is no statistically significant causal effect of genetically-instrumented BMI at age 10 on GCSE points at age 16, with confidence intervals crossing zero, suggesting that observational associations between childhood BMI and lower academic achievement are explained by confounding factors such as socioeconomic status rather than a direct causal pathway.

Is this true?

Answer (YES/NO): NO